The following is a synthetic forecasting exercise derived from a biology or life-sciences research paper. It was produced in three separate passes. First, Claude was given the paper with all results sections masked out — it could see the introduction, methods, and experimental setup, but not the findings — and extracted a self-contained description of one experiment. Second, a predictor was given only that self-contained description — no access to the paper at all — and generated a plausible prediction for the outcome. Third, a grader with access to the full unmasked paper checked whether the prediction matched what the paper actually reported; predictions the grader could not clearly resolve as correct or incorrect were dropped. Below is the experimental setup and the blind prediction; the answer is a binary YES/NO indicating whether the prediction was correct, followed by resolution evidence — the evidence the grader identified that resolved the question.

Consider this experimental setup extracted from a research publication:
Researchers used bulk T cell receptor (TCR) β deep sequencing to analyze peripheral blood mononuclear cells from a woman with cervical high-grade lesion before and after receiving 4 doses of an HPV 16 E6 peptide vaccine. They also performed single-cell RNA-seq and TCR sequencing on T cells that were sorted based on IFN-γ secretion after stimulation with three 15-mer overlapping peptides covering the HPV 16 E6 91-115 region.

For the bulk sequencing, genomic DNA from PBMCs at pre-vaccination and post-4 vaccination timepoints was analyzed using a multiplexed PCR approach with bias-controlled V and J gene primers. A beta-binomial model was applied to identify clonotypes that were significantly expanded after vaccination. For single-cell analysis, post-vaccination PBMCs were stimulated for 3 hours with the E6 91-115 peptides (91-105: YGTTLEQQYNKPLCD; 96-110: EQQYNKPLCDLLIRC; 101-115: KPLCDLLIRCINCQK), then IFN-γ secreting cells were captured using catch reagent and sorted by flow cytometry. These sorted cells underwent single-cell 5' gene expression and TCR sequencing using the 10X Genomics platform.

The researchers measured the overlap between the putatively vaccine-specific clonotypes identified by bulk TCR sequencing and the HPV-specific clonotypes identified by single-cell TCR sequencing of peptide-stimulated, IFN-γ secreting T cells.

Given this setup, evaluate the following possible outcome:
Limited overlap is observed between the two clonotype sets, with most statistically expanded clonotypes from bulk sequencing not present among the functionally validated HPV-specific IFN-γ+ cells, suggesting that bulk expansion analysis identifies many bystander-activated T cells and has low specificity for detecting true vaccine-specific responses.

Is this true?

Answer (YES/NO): NO